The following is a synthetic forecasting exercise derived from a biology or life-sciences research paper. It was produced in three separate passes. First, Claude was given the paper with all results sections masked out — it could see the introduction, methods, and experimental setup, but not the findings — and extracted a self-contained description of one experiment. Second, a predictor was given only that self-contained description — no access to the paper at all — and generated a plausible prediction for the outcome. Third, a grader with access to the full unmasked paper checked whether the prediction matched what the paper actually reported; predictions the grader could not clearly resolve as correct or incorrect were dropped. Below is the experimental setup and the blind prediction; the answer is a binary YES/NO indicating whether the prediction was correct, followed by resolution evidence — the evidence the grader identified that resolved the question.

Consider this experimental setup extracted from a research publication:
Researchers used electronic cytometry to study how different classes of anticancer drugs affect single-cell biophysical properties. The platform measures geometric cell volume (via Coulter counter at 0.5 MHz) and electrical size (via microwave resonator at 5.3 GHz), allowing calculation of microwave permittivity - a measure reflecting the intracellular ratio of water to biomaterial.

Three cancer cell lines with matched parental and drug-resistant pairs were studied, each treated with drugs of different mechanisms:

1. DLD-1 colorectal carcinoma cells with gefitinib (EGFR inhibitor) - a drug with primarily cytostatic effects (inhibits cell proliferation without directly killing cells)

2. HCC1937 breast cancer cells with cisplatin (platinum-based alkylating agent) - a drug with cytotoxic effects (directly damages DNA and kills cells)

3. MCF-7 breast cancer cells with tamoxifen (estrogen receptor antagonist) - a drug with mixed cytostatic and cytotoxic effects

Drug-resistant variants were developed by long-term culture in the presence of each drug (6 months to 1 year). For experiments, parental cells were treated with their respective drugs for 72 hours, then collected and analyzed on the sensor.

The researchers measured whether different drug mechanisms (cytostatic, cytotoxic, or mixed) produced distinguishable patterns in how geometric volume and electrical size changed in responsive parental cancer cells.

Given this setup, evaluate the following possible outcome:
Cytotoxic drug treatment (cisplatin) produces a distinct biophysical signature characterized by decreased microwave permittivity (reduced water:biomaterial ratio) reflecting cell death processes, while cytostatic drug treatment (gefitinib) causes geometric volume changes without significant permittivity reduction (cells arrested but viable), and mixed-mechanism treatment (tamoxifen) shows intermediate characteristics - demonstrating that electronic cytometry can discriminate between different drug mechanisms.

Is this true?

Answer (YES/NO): NO